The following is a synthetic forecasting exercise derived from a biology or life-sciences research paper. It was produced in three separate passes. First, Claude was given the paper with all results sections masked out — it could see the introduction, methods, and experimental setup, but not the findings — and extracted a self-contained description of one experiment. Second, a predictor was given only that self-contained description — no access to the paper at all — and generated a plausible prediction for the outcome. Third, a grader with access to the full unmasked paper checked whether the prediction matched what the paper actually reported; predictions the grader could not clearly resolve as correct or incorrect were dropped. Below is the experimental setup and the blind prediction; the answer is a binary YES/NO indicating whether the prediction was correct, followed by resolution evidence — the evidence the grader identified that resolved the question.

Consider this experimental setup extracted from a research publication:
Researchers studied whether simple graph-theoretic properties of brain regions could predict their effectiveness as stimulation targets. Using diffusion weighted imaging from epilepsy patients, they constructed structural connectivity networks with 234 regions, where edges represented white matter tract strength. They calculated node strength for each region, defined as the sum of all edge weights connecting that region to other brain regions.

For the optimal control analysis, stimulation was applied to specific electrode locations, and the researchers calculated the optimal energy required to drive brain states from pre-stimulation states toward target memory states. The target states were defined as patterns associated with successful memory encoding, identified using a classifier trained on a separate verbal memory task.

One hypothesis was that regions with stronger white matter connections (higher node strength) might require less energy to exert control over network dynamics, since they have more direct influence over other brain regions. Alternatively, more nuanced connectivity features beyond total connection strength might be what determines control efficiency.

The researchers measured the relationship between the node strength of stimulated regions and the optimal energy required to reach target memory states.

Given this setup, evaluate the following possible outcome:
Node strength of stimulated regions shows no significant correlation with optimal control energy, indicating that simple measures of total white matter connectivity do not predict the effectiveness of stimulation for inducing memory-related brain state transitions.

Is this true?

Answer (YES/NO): YES